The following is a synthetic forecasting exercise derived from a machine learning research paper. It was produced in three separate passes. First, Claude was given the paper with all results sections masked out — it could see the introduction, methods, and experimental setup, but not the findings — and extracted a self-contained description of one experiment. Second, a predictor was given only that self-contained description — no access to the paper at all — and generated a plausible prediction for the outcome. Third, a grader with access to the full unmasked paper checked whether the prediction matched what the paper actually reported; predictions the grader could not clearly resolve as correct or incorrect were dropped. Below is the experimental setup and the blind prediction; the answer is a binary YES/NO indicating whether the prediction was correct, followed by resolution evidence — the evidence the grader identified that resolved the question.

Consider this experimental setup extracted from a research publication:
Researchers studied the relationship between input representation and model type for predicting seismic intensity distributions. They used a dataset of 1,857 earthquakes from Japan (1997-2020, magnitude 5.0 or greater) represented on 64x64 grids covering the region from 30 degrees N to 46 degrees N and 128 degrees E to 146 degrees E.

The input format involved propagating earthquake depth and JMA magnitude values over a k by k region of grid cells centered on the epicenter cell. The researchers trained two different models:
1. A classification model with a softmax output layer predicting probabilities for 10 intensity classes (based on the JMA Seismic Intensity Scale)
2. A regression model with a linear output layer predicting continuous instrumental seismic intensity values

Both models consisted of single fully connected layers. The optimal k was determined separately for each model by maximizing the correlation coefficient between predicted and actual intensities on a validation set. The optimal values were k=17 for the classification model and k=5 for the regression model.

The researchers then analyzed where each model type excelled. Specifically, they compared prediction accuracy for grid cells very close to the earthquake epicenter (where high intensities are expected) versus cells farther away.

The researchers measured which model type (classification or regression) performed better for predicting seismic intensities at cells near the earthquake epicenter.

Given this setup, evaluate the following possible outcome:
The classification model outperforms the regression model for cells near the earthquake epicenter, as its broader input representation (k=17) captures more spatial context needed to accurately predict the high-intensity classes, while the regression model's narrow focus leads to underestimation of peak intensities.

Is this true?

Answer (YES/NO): NO